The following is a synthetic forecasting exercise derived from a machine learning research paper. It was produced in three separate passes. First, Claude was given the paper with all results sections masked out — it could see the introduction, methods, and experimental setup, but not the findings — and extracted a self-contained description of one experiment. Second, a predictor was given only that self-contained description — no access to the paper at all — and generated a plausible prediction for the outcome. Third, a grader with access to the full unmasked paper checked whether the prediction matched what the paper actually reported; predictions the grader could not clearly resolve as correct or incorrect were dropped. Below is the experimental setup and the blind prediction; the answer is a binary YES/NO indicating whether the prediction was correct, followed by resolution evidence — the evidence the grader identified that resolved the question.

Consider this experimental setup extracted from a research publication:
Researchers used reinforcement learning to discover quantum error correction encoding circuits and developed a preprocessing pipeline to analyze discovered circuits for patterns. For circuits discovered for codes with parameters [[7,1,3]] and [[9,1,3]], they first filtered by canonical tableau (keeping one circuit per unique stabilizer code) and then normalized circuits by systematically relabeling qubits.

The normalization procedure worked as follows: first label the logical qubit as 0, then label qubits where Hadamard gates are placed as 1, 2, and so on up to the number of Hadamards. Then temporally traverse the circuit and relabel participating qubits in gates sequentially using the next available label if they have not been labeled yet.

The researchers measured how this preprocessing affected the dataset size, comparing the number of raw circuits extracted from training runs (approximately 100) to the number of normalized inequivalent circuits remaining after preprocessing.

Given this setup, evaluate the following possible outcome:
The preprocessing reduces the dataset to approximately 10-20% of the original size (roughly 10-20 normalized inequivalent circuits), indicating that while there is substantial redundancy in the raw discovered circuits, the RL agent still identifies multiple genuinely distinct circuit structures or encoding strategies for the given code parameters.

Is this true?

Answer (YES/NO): NO